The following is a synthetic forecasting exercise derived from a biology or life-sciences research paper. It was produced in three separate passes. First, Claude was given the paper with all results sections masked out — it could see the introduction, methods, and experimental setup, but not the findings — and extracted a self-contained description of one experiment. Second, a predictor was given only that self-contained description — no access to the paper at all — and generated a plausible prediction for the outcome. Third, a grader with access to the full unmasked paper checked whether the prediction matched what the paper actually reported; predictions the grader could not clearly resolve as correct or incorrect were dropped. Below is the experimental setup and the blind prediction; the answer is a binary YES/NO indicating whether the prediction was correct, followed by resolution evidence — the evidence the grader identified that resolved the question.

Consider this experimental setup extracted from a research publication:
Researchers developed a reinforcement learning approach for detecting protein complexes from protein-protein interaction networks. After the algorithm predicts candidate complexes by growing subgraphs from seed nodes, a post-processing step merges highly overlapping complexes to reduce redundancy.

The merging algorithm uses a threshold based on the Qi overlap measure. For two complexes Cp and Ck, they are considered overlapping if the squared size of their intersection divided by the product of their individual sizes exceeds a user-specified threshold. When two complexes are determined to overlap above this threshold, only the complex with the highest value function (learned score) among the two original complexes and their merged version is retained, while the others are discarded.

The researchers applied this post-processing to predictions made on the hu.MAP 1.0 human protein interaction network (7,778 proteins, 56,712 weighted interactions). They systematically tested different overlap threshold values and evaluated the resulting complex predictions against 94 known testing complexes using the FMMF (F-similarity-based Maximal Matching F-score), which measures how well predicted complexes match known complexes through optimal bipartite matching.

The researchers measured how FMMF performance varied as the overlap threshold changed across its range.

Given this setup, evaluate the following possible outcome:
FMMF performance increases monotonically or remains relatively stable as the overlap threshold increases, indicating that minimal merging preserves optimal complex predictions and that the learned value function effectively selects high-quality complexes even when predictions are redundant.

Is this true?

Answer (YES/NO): NO